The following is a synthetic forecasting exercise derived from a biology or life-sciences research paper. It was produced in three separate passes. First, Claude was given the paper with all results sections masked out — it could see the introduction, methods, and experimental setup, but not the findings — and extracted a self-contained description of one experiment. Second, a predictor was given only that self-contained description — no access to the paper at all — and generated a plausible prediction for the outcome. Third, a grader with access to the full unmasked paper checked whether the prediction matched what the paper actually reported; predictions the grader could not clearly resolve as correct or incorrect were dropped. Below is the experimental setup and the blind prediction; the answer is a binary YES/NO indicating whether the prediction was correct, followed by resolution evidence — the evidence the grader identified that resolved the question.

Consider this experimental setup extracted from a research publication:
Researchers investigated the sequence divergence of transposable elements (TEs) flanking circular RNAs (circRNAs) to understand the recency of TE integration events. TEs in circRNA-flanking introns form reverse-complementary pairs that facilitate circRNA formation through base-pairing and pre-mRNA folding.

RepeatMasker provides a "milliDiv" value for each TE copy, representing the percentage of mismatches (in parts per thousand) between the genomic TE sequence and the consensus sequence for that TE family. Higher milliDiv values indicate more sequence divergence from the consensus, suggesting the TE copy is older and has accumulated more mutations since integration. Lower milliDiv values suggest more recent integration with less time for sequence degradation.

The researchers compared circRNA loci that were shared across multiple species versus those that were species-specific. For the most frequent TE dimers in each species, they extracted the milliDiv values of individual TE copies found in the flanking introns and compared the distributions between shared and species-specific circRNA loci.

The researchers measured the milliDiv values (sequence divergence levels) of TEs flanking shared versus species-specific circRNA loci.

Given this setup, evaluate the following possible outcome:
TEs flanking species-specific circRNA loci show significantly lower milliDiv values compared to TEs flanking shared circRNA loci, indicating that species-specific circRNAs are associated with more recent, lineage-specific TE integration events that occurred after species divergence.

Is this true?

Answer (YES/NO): NO